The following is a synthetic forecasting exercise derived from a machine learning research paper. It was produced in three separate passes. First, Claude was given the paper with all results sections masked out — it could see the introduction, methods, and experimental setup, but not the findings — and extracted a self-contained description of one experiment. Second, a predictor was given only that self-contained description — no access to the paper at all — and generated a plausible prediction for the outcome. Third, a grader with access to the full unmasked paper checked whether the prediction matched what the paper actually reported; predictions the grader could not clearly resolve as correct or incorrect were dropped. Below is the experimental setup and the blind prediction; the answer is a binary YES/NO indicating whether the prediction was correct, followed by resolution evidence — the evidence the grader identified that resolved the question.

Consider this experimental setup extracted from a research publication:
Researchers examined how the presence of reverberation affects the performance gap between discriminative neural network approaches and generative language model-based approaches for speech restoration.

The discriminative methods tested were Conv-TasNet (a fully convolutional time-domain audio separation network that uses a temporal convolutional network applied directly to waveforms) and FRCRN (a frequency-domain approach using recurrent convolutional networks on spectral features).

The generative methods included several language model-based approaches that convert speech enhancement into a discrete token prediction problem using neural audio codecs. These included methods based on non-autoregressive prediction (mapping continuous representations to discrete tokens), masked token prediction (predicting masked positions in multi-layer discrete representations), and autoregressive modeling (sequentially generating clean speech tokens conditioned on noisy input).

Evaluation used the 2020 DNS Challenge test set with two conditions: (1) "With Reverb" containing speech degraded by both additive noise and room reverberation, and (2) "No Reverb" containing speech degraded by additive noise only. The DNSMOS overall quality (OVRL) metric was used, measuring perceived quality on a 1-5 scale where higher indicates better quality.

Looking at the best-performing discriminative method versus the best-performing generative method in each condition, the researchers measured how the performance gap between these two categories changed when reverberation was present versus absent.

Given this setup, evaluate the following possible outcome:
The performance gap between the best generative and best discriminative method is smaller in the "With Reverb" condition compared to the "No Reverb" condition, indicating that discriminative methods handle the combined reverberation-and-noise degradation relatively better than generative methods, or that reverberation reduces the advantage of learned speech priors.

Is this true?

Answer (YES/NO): NO